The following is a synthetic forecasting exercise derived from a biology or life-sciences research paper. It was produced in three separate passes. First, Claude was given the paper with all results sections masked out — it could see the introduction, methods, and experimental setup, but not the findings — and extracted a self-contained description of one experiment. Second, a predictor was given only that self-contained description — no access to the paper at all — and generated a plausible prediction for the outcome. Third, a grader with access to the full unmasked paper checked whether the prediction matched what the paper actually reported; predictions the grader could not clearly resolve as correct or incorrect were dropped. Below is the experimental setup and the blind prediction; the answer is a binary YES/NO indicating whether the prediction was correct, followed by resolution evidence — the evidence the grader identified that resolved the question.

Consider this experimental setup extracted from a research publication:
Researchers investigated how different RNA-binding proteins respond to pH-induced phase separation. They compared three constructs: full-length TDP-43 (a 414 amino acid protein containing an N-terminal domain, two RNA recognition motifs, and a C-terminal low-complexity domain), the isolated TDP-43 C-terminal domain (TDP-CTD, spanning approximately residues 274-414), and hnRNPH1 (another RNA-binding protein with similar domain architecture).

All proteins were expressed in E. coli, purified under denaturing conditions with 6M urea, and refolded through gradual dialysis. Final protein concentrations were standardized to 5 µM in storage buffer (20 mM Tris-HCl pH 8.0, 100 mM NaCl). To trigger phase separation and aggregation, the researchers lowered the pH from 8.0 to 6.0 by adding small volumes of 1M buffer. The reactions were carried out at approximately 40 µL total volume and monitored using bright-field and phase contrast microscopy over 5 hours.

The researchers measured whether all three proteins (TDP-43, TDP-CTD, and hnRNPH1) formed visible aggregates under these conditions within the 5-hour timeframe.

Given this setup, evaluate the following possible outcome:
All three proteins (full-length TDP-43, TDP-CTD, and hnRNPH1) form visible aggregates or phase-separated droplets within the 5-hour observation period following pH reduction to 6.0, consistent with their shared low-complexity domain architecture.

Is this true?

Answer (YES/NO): YES